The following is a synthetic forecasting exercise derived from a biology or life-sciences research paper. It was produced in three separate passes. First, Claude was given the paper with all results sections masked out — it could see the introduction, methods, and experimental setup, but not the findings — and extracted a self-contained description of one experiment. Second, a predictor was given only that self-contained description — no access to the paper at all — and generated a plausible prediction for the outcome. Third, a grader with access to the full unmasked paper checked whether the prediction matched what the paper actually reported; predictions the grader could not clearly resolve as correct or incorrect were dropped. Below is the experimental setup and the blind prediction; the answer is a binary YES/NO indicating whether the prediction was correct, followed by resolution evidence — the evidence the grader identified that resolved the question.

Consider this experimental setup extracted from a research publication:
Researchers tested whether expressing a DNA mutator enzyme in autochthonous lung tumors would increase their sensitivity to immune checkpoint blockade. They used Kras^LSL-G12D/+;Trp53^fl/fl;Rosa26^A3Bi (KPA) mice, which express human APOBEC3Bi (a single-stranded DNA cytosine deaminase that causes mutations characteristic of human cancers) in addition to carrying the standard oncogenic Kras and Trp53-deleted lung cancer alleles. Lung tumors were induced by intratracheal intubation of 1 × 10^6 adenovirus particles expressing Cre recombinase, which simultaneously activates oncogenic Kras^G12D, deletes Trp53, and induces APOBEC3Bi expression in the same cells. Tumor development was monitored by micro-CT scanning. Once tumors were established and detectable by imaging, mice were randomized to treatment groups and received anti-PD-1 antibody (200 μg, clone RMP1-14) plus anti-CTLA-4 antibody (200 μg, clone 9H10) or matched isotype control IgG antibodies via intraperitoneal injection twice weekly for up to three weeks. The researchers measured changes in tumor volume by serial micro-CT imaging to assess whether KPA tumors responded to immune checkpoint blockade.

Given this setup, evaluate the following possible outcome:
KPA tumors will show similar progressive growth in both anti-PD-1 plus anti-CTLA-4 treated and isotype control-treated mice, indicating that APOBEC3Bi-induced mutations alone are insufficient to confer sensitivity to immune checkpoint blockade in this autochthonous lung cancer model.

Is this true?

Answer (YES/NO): YES